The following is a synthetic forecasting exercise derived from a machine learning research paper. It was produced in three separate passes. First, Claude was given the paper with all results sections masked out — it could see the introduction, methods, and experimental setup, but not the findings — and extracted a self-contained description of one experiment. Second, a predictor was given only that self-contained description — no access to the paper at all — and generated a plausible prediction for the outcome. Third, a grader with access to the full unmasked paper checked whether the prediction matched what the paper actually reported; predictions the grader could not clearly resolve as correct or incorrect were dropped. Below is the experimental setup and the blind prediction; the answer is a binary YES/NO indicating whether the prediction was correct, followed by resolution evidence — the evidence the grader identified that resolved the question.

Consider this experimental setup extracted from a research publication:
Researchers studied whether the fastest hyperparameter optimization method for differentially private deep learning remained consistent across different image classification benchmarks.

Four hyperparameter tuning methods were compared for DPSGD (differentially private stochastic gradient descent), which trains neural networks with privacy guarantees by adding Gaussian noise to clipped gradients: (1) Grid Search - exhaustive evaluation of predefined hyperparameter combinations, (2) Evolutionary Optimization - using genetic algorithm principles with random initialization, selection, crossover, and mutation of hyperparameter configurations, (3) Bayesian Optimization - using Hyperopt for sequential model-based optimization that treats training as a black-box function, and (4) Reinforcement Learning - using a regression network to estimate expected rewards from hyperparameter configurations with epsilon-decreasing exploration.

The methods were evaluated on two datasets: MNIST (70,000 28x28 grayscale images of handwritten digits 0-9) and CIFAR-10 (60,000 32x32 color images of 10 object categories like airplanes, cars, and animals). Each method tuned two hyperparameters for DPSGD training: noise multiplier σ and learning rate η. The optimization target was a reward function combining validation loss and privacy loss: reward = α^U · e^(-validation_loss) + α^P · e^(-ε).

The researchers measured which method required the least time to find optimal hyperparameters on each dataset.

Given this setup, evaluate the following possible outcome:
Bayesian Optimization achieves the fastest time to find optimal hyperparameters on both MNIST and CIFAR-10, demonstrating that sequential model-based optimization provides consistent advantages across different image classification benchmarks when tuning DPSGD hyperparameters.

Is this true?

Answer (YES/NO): NO